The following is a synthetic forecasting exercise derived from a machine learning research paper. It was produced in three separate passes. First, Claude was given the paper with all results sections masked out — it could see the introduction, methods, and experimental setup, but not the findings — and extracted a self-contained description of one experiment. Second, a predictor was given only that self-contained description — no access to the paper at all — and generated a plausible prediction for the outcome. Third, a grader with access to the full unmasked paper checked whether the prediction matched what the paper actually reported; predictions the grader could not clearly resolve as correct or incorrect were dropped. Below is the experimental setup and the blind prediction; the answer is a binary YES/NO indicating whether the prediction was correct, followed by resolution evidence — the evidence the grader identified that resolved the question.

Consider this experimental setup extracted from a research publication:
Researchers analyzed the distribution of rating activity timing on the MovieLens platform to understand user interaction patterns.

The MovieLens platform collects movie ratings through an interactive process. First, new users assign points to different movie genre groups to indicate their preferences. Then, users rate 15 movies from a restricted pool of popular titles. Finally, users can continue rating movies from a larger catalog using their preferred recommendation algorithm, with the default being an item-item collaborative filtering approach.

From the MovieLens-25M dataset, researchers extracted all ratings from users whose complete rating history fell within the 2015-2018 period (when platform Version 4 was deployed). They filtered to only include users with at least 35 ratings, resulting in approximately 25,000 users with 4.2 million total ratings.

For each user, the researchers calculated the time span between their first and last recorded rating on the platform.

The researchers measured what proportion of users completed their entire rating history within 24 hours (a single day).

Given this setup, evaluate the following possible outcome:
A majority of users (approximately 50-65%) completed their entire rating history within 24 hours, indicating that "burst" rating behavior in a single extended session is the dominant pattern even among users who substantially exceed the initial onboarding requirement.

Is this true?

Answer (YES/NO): NO